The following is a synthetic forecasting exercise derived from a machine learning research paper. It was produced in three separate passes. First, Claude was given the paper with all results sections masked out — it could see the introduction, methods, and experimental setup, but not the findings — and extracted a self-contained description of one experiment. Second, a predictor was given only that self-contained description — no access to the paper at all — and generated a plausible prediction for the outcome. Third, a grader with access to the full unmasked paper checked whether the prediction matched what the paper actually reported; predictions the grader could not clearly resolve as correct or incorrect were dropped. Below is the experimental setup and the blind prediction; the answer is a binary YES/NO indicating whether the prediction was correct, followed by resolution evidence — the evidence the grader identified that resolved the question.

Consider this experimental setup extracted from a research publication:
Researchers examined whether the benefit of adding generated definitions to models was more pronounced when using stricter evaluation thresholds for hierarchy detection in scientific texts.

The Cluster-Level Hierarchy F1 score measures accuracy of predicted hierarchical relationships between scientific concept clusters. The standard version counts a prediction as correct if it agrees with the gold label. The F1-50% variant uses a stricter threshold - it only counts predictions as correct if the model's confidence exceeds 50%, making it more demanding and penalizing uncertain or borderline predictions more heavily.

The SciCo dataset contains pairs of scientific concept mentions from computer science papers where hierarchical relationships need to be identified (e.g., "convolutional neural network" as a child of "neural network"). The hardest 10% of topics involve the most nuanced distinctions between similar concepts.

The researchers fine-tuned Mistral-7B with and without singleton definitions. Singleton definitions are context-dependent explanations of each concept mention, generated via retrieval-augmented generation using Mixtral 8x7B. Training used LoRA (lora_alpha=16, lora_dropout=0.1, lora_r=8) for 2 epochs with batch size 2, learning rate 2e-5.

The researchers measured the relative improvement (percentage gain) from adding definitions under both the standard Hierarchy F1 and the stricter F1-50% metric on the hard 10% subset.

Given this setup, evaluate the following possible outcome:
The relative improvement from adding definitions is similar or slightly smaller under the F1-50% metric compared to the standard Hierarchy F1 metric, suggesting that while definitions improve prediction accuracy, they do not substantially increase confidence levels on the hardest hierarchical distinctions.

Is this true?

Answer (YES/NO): NO